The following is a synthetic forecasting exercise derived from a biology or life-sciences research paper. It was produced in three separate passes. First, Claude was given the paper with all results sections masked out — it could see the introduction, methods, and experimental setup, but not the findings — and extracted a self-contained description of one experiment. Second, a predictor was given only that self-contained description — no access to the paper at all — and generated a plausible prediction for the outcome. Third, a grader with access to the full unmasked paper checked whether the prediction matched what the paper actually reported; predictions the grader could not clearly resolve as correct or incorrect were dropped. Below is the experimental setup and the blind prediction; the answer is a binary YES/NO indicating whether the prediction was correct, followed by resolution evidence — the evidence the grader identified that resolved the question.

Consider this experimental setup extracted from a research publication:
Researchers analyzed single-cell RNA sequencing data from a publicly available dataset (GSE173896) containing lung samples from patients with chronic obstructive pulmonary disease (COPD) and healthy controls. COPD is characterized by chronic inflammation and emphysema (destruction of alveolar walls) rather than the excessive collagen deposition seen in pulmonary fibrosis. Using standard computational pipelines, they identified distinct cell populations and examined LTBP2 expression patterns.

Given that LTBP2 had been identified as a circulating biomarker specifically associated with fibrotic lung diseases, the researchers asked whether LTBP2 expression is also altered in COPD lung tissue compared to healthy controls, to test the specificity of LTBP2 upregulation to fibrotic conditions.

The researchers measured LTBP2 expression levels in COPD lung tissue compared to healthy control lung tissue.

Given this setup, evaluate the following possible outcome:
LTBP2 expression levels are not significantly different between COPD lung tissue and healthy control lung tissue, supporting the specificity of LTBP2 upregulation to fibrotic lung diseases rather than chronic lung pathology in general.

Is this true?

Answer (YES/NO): NO